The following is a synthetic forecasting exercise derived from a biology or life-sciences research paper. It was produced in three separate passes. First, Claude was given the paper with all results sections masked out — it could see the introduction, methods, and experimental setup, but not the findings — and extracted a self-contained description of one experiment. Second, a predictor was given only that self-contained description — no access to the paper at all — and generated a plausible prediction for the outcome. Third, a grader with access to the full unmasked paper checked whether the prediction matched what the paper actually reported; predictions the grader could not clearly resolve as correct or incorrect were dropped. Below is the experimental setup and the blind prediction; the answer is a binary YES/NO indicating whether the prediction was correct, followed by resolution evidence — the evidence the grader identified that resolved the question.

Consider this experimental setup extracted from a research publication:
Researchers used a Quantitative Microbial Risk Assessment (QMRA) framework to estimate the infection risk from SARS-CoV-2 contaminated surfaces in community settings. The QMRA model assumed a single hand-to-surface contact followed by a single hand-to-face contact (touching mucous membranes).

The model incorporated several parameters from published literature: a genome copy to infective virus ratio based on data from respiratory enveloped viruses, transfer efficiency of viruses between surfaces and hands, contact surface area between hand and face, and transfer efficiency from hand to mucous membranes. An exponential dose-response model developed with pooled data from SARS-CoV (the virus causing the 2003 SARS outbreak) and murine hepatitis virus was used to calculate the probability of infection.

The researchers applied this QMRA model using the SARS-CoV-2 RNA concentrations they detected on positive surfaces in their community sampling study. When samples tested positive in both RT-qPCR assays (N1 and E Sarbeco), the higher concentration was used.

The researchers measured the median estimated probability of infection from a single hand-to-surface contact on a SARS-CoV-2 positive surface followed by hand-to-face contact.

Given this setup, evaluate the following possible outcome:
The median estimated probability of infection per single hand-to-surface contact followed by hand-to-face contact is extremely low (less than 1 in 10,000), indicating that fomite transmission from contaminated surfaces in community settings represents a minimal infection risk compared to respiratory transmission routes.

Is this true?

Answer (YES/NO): YES